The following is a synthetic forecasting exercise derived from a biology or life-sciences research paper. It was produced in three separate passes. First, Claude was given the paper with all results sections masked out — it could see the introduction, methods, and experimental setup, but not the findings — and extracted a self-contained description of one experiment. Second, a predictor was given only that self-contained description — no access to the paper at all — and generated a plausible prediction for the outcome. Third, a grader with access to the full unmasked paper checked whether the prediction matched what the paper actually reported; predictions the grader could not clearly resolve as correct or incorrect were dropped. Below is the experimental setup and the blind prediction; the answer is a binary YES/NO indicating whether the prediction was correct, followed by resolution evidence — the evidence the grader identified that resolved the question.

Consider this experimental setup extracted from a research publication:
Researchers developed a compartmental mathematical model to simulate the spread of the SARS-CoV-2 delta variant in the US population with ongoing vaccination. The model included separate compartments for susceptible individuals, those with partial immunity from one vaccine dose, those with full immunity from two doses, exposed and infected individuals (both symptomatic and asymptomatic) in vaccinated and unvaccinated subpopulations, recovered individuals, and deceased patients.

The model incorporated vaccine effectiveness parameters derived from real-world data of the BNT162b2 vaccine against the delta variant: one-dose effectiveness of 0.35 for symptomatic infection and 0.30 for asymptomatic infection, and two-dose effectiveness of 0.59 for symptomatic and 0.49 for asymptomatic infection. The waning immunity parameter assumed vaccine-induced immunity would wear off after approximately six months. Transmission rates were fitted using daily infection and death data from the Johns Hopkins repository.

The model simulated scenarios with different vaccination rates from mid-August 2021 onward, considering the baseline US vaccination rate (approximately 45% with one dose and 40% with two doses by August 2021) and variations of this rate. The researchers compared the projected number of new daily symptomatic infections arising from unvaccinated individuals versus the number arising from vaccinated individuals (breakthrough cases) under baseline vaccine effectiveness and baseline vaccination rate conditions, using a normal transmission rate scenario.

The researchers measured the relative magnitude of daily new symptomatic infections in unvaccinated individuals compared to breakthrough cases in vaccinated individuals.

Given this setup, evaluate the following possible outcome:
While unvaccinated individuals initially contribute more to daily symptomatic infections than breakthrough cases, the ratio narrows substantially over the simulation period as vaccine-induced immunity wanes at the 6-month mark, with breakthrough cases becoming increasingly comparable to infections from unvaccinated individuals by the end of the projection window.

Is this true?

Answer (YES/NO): NO